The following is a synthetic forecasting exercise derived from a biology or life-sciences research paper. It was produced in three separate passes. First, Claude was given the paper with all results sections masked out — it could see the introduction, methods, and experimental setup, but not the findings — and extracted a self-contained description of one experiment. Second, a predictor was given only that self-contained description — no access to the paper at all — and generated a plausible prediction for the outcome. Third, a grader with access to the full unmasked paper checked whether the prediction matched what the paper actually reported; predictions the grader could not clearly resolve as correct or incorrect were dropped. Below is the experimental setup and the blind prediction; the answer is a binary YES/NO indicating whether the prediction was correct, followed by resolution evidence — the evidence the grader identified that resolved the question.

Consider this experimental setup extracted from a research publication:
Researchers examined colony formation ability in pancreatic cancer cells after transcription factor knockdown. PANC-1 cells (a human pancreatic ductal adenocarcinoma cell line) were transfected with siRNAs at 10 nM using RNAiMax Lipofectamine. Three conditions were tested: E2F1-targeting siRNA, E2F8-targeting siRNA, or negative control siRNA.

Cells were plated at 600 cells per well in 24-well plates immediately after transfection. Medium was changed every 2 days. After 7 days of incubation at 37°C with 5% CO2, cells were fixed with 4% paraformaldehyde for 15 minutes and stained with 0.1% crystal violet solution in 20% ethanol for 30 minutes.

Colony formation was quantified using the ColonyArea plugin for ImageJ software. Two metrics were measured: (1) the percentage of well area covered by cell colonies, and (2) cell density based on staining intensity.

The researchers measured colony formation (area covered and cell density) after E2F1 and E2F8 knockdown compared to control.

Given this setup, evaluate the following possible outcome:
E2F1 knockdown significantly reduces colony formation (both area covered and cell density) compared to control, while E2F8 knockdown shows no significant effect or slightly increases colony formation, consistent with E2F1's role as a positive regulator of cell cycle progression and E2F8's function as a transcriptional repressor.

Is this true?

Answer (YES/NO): NO